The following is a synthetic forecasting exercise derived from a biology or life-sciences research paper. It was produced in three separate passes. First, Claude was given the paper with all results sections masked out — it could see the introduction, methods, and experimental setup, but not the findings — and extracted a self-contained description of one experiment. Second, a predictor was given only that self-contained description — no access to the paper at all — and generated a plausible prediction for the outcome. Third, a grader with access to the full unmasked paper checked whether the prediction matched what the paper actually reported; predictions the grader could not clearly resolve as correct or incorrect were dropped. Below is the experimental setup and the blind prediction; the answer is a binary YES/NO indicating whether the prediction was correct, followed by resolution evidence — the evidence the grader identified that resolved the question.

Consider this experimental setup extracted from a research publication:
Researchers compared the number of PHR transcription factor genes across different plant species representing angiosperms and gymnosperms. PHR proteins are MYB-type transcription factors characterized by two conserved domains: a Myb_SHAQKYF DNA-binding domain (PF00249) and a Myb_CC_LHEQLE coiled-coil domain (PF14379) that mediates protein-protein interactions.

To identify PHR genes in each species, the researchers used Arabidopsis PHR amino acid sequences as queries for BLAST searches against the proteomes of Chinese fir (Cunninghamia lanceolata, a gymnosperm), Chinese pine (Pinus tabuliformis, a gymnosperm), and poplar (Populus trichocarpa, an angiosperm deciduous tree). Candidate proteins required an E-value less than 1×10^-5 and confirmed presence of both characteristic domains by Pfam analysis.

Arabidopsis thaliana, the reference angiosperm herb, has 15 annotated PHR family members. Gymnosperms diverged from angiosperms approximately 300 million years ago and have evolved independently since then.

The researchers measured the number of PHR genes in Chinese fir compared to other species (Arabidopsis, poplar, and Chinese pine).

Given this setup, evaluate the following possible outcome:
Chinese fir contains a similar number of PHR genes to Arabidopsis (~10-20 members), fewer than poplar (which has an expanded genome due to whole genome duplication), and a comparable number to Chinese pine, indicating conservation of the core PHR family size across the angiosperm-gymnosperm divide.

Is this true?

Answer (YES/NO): YES